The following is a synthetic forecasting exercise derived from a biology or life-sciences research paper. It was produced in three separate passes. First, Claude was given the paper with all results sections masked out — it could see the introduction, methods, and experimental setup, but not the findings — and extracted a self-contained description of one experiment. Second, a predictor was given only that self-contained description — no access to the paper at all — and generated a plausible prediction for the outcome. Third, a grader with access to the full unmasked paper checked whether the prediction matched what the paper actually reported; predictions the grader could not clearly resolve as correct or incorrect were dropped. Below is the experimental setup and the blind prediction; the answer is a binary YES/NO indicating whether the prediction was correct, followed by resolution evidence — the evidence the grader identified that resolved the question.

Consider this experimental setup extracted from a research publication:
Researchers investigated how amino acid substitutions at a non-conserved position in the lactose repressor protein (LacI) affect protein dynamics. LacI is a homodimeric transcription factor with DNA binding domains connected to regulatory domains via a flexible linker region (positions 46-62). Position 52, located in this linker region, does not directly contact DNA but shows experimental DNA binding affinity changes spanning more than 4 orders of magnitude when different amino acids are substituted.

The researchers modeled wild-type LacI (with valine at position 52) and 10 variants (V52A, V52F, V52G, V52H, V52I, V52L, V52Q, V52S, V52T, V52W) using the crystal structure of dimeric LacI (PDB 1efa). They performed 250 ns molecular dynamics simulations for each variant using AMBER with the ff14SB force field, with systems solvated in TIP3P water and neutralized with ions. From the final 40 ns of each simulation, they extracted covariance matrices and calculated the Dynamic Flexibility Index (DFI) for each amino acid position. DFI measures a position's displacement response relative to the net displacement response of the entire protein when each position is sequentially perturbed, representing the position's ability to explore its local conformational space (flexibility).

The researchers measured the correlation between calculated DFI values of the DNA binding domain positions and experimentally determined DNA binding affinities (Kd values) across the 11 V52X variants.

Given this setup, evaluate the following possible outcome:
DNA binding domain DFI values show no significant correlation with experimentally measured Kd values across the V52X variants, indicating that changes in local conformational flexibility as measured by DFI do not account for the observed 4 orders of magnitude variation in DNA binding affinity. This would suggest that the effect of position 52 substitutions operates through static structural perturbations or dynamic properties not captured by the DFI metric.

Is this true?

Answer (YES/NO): NO